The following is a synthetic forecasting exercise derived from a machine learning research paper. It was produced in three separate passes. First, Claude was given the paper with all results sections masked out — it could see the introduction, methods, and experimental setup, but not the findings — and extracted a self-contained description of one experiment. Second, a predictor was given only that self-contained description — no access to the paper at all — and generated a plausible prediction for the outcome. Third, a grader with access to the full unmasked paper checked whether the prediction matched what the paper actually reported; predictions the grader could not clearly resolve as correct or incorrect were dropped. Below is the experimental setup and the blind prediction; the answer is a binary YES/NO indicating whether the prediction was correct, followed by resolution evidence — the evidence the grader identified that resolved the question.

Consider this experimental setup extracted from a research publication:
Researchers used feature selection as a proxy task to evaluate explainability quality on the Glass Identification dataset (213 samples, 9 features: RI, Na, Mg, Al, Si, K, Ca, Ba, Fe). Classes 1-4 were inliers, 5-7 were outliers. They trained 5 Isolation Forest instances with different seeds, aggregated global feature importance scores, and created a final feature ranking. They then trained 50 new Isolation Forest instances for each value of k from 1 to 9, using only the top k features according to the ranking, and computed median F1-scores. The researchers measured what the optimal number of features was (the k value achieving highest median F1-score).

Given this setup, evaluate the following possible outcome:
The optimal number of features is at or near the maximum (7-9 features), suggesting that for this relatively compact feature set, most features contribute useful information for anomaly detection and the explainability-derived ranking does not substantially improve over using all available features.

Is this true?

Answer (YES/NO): NO